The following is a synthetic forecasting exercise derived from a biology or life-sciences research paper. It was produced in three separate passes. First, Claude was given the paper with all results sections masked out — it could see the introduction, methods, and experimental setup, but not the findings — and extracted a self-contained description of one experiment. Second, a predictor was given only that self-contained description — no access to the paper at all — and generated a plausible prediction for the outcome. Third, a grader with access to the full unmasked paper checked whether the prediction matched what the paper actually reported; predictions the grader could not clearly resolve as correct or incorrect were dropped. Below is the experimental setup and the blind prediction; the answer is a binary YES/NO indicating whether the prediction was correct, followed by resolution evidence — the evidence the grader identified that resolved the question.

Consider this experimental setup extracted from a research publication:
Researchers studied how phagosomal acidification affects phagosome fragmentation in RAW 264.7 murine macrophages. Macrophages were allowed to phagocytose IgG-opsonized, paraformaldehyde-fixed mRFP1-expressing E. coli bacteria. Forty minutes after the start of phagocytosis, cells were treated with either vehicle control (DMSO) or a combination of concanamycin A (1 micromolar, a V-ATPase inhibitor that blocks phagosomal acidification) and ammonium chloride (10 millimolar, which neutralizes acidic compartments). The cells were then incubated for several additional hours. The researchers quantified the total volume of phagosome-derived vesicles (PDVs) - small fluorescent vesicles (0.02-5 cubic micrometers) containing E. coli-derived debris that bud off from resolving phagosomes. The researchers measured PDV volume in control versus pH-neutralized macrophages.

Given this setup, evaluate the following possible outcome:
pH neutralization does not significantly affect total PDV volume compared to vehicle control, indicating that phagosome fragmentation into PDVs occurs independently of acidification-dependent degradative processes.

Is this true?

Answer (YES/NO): NO